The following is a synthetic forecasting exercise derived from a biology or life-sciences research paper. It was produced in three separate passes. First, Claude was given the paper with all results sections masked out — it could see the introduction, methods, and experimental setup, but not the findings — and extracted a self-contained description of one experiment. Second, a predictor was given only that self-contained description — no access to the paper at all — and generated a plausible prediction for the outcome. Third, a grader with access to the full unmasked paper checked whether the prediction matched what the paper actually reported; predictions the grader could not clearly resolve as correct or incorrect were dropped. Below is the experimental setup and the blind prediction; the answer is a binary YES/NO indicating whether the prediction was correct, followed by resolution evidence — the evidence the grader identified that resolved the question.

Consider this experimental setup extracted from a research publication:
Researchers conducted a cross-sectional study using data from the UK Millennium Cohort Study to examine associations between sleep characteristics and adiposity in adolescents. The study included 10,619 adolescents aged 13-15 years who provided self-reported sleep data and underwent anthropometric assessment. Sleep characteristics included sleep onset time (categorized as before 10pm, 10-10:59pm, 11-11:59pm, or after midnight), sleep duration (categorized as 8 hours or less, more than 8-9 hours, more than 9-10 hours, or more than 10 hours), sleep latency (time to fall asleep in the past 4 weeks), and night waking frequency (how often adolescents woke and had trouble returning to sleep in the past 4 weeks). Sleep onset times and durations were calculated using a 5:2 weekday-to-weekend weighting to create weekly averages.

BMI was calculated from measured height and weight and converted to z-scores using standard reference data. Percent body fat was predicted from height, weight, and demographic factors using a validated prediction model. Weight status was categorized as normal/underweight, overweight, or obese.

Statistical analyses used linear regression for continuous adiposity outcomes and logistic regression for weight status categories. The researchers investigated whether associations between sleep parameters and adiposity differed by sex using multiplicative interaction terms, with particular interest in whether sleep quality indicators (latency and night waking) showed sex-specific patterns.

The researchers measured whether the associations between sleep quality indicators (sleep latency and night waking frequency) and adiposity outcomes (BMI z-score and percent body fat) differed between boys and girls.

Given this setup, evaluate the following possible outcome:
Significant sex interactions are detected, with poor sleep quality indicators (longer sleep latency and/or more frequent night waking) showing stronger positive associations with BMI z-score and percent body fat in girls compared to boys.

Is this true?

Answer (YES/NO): YES